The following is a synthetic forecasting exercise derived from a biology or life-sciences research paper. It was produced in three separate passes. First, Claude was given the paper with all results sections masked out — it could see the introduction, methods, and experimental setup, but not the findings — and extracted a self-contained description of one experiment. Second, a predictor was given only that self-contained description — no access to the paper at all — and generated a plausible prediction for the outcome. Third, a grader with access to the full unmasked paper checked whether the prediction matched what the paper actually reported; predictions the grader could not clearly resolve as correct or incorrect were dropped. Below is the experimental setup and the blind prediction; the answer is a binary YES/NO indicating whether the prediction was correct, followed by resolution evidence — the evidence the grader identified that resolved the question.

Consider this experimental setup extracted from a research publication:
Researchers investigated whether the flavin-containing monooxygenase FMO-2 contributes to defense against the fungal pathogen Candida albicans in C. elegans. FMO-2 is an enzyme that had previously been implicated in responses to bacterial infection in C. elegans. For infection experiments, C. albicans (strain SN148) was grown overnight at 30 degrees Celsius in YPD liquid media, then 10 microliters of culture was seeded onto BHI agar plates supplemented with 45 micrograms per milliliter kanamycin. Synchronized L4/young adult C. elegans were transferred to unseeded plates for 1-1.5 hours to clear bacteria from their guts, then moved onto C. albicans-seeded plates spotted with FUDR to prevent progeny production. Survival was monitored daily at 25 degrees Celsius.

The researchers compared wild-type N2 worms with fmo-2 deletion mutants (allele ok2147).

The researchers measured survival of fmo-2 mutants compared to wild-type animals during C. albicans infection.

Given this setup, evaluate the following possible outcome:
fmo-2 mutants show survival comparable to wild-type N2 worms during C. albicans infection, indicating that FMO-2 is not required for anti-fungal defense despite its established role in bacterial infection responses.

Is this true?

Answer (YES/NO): NO